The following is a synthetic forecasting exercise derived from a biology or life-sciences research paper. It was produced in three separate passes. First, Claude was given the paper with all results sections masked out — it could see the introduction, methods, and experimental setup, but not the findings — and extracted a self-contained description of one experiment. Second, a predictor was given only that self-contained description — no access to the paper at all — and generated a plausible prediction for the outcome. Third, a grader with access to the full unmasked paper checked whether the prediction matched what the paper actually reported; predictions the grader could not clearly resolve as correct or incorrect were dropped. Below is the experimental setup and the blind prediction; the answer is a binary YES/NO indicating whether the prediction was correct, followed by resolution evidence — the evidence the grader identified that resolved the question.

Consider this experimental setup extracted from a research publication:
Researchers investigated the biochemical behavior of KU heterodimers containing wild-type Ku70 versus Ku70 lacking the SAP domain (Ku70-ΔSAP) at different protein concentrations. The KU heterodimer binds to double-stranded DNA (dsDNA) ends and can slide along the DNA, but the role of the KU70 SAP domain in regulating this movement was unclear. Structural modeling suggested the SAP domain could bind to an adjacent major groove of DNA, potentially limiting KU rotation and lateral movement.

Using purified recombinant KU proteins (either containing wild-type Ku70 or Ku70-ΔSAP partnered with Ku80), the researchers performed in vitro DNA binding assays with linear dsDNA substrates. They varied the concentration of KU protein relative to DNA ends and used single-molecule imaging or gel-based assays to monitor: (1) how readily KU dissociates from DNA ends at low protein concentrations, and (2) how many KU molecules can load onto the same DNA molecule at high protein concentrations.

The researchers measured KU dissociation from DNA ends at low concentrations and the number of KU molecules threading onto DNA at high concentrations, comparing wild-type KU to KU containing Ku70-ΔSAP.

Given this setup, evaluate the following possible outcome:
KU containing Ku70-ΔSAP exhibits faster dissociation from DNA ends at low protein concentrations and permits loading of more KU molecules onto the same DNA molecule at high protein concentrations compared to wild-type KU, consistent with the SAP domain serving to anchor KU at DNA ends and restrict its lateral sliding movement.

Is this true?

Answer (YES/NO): YES